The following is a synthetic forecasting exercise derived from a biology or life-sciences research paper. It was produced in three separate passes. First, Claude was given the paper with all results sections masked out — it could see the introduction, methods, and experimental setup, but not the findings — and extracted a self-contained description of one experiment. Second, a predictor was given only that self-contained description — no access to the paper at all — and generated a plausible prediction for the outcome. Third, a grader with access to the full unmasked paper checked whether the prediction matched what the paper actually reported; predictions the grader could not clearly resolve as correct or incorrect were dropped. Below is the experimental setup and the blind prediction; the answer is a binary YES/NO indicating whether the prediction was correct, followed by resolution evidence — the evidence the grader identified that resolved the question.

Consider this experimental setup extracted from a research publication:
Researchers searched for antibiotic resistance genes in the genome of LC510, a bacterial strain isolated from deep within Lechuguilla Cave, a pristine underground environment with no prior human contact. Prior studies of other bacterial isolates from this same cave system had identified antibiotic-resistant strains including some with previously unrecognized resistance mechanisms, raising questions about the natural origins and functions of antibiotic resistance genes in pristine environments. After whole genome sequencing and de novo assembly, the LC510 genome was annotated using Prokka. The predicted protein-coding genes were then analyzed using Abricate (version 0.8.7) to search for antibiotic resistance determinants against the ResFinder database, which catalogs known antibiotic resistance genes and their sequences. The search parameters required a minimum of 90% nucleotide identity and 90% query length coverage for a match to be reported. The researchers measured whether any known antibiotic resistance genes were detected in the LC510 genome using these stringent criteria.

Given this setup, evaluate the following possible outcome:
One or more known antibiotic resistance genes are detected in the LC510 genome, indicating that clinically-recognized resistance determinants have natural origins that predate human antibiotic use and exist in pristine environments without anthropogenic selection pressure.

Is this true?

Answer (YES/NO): YES